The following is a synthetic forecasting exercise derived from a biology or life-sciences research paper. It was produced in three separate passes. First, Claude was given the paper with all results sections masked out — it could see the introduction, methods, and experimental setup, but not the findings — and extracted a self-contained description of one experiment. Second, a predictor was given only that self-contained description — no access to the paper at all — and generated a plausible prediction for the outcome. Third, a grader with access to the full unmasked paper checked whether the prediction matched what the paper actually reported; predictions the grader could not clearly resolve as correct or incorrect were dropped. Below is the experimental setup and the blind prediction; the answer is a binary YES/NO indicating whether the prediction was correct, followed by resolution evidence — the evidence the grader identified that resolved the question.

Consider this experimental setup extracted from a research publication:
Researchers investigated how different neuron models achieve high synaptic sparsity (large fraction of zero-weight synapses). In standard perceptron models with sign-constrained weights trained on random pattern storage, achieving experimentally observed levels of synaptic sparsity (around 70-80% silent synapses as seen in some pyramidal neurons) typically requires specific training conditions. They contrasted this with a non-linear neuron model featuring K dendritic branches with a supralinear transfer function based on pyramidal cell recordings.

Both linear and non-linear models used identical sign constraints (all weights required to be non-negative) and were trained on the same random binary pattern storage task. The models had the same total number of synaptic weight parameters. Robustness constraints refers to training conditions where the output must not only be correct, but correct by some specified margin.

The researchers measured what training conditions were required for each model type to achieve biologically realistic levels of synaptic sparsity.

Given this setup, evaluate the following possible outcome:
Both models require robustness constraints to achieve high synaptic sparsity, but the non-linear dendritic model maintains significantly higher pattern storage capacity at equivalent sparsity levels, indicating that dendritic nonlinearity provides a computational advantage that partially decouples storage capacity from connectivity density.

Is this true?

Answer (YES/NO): NO